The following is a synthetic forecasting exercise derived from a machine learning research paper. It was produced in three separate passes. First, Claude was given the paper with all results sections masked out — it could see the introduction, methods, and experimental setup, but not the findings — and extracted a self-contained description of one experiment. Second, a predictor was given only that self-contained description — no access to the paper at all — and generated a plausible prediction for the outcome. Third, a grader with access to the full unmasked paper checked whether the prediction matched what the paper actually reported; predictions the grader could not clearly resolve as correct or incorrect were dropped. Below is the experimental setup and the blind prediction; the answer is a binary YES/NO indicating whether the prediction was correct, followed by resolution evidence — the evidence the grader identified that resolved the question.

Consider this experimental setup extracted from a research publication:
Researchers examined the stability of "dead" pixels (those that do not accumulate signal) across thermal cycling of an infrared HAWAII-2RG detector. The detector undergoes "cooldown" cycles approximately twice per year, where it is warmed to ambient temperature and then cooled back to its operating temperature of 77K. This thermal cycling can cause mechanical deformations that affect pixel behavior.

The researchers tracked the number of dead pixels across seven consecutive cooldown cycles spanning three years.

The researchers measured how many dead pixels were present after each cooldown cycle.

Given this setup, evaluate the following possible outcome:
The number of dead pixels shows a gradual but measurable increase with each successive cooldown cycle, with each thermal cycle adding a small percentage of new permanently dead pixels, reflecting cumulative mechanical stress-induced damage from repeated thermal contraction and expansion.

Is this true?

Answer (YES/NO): NO